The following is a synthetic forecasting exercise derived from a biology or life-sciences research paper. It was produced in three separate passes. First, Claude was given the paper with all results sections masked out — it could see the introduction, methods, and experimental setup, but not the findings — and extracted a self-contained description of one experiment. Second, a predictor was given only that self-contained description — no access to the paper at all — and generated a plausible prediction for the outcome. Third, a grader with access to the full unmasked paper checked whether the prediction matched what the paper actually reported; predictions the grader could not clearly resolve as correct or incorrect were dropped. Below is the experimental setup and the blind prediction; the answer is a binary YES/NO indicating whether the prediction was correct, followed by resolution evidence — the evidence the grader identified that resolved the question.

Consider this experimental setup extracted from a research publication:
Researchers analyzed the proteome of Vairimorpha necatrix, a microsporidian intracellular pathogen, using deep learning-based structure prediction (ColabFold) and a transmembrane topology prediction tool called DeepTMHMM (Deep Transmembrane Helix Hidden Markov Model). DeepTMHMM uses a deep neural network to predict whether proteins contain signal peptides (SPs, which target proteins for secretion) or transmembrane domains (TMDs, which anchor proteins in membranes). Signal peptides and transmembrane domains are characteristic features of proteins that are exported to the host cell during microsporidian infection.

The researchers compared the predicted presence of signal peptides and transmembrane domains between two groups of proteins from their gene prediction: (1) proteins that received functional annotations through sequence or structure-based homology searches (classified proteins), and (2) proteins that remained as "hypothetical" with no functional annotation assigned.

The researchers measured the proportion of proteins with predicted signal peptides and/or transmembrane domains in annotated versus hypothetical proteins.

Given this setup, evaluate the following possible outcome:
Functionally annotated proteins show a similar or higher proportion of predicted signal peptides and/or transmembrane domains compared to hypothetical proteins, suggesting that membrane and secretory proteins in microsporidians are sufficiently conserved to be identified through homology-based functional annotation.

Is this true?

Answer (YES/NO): NO